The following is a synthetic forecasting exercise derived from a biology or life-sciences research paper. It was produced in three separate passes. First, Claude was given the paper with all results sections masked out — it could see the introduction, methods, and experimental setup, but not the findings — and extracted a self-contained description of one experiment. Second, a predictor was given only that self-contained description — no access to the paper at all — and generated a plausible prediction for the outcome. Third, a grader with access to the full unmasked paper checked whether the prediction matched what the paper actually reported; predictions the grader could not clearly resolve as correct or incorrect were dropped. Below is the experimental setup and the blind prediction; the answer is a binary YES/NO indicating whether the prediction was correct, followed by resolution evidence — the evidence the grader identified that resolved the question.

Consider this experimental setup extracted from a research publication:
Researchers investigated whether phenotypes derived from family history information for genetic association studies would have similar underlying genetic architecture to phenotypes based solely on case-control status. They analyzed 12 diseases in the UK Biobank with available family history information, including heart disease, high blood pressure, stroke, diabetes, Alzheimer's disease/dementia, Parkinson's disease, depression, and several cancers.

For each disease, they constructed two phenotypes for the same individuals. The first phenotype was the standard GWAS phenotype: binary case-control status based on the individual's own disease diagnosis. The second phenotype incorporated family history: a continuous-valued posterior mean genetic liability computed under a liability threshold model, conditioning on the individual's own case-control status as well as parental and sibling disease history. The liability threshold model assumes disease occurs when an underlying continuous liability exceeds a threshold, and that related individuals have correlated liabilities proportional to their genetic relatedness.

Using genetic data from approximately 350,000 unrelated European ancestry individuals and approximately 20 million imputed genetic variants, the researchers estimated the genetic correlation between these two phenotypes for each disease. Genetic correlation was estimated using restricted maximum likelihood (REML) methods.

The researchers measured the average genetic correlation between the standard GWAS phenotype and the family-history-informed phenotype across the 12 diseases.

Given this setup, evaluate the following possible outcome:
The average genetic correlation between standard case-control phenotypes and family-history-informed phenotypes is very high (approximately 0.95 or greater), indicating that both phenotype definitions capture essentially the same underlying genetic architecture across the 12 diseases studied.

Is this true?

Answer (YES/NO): YES